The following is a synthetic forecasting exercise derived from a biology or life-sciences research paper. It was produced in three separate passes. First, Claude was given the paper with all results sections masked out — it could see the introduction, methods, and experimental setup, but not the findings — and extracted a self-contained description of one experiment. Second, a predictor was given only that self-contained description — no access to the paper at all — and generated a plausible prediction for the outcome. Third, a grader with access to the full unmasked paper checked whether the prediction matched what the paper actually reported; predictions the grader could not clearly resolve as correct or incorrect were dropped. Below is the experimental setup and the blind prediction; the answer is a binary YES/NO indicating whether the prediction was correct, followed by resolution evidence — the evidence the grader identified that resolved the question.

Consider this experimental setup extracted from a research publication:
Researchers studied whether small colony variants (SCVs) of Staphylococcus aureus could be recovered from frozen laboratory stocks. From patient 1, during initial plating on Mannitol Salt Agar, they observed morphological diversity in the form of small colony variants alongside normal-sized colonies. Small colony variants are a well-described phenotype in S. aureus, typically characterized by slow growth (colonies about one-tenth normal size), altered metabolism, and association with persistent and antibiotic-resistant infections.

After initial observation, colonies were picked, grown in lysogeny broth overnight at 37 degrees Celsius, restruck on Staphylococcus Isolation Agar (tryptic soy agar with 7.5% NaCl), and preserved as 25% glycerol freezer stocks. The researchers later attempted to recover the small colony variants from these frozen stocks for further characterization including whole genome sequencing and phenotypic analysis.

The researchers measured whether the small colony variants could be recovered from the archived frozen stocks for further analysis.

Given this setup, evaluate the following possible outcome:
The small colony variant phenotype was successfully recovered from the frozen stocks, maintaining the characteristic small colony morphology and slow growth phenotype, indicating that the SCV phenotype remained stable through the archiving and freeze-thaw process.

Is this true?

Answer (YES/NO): NO